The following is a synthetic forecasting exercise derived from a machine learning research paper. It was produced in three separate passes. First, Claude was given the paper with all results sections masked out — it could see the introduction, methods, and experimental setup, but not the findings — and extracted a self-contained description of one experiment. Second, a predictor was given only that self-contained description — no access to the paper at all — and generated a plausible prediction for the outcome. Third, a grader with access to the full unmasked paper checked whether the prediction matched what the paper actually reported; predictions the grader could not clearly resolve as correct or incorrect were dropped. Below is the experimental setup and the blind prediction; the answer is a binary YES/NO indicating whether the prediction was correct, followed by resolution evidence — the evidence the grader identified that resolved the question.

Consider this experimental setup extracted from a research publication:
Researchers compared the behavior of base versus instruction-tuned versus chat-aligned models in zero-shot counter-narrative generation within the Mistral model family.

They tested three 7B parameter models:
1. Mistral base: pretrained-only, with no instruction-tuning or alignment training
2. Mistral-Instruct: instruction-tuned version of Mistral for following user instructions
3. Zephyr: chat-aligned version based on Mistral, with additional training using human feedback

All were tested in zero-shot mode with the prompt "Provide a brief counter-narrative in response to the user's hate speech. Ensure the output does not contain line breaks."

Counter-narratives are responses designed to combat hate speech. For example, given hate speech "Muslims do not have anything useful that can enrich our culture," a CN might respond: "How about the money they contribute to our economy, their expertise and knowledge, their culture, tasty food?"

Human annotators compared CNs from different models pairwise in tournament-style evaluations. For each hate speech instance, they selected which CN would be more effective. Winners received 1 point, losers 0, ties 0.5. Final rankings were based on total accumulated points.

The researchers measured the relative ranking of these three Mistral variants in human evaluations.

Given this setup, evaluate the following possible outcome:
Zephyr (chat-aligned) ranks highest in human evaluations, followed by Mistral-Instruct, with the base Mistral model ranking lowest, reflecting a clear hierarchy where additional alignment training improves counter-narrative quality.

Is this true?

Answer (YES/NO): YES